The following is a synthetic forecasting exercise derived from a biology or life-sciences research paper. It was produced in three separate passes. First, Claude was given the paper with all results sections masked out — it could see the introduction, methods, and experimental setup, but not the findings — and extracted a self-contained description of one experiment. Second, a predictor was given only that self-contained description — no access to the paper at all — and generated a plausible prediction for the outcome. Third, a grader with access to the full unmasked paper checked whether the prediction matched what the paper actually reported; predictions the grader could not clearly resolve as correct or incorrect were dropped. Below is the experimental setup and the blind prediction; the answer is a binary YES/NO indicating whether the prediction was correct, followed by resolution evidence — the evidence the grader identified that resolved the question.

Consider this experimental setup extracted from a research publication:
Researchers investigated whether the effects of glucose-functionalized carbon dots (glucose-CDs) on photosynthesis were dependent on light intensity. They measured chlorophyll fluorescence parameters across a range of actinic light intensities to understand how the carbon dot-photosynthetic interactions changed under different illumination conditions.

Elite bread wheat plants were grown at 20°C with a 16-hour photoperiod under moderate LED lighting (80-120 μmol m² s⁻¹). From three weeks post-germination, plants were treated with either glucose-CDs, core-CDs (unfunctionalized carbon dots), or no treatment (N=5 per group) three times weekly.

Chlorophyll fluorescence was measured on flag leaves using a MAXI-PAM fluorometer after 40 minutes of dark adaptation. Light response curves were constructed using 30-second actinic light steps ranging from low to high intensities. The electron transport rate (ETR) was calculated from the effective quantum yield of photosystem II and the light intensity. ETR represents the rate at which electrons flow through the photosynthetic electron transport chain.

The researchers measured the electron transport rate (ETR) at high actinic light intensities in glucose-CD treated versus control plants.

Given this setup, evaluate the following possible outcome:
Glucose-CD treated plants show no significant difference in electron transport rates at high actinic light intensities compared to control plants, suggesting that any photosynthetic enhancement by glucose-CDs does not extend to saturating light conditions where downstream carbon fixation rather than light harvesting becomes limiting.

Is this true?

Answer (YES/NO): NO